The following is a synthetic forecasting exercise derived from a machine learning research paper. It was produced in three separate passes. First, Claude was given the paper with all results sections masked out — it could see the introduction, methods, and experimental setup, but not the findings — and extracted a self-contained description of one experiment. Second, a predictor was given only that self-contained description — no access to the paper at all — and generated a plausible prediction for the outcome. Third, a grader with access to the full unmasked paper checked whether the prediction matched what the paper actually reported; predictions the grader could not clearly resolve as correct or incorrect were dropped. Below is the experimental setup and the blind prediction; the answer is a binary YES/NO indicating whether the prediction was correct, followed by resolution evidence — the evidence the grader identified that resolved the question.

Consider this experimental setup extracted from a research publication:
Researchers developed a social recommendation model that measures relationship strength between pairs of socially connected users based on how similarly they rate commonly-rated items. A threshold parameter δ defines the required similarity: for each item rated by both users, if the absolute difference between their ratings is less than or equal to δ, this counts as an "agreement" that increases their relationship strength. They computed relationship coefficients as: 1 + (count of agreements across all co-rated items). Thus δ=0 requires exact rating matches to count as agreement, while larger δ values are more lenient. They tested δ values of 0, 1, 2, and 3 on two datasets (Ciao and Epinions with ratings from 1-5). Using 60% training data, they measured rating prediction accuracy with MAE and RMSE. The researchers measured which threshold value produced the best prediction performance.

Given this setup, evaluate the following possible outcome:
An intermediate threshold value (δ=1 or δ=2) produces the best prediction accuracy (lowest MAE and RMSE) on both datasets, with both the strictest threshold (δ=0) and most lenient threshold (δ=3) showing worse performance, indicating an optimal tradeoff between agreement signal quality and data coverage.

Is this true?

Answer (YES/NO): NO